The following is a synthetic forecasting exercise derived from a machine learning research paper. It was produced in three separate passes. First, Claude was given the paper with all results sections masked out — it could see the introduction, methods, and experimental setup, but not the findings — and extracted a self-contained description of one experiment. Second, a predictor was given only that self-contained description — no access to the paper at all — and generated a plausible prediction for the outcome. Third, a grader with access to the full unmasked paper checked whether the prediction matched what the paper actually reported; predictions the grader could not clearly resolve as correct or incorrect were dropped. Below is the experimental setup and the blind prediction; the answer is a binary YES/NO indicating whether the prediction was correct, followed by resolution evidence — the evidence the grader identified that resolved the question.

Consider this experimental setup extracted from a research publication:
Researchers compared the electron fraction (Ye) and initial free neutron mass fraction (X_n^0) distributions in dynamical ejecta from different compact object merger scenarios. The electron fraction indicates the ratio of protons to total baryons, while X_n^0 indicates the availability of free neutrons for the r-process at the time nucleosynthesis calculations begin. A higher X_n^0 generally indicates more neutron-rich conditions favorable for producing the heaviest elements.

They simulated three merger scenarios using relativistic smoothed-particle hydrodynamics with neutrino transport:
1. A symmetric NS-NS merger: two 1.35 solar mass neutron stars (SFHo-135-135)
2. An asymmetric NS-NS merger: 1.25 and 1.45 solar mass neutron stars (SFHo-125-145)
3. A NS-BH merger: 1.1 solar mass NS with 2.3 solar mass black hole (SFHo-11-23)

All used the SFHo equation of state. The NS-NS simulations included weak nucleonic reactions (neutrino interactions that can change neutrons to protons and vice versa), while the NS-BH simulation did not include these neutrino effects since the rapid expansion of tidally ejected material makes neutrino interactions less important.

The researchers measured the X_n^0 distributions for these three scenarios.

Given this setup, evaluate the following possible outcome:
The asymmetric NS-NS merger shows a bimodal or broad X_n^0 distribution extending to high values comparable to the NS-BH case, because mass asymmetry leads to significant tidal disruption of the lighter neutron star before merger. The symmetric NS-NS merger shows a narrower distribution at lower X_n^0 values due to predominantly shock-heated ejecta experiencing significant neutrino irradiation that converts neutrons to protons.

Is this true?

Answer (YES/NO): NO